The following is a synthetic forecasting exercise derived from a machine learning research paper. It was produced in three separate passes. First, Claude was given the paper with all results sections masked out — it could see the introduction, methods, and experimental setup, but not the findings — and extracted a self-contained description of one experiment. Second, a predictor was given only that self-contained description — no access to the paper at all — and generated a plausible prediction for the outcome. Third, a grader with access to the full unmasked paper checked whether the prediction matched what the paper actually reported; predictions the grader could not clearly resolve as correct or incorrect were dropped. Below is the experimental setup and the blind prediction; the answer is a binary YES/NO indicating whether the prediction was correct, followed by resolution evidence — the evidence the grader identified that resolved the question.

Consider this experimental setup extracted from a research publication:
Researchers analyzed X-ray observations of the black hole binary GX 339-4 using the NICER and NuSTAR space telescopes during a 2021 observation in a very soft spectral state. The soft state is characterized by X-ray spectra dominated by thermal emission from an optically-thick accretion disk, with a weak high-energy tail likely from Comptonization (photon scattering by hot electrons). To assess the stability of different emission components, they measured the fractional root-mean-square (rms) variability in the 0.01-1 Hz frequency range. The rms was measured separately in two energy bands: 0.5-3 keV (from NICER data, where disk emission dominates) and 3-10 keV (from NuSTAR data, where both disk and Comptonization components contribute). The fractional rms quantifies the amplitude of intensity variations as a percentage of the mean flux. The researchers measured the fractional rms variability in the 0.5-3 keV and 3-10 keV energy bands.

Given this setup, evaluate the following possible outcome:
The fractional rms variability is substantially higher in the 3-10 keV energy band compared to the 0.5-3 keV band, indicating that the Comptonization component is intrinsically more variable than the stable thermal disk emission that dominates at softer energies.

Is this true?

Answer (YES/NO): YES